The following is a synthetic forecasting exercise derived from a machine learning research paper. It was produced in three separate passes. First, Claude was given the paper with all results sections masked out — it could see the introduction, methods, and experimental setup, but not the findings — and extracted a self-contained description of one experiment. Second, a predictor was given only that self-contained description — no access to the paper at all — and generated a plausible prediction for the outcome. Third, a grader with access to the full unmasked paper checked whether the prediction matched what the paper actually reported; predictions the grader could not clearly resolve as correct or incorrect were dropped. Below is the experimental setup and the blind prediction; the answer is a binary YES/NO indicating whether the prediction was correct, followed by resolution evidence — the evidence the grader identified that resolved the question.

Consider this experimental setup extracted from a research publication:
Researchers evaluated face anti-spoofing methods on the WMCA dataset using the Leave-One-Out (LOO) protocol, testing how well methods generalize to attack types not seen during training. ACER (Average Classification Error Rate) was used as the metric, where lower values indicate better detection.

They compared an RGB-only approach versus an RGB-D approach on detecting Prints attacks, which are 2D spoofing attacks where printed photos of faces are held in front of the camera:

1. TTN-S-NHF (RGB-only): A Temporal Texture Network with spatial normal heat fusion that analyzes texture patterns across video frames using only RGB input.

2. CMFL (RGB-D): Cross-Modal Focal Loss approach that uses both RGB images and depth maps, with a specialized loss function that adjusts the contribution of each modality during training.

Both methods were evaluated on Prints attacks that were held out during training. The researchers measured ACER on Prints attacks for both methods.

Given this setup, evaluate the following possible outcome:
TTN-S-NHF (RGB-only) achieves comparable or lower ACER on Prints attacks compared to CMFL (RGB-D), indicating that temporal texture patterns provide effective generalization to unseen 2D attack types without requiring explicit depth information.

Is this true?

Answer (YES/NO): YES